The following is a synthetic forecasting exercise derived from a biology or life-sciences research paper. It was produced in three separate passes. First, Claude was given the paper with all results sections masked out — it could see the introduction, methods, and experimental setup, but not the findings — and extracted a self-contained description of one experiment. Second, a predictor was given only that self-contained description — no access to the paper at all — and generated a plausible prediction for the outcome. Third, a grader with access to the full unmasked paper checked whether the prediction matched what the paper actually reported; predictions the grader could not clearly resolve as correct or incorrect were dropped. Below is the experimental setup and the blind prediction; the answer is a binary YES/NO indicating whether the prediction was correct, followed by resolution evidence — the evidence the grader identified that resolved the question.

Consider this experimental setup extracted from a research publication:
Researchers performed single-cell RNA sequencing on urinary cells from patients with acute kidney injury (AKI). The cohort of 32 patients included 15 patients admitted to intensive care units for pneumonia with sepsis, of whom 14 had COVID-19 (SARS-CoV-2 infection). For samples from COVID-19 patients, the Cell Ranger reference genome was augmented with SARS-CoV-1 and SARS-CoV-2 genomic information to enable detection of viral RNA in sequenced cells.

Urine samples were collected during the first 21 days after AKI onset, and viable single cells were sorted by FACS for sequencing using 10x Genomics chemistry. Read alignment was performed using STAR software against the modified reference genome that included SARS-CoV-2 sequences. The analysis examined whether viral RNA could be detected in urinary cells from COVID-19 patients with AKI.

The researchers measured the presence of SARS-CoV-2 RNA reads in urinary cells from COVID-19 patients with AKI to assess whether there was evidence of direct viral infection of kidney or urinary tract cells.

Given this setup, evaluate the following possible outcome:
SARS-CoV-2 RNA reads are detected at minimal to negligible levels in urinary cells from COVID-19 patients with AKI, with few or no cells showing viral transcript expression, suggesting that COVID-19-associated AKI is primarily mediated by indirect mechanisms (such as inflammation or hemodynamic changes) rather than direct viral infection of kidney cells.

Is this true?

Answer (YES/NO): NO